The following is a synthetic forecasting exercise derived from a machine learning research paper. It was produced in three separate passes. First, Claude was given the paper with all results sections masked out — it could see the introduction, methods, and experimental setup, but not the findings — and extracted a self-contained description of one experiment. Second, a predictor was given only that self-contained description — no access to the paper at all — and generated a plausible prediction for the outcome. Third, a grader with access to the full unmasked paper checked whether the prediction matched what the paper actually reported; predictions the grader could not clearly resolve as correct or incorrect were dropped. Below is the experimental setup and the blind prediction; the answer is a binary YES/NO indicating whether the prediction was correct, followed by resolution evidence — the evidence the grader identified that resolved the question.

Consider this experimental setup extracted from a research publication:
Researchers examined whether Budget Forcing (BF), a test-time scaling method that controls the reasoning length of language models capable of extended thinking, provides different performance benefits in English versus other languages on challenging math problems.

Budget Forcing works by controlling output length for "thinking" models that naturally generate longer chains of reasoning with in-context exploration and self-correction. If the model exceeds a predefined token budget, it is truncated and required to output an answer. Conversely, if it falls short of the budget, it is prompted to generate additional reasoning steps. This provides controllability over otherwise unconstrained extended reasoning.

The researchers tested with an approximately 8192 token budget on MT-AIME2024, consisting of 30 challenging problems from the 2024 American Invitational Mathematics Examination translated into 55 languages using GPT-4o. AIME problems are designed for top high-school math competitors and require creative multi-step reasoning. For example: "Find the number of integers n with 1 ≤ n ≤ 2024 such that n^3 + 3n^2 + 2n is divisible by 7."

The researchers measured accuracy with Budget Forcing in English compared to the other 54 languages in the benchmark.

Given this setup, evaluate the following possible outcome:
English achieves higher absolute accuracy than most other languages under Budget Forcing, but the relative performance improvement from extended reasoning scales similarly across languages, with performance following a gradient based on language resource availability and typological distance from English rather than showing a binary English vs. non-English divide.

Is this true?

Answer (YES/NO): NO